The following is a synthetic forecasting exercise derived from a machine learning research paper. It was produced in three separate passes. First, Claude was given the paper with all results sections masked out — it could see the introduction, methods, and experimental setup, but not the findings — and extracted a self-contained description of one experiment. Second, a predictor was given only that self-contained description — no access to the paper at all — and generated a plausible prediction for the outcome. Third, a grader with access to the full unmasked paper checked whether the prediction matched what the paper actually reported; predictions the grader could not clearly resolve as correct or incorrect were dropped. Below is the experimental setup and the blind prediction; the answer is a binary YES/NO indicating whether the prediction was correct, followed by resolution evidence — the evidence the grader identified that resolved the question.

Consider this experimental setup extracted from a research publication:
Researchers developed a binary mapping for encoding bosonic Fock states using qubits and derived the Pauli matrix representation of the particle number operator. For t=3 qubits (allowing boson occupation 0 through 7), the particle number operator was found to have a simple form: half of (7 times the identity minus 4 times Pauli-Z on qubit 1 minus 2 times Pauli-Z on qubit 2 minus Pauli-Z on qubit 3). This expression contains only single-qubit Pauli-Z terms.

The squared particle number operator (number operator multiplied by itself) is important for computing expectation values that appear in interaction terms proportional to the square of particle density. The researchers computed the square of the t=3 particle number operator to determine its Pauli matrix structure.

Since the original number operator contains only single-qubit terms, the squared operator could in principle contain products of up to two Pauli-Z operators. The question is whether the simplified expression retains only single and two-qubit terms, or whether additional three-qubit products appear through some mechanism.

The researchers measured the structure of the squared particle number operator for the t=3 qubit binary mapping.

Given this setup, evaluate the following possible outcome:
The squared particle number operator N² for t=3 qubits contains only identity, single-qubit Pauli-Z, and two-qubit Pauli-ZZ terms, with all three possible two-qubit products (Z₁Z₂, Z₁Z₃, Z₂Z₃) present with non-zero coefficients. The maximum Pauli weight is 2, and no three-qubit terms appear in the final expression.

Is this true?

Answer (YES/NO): YES